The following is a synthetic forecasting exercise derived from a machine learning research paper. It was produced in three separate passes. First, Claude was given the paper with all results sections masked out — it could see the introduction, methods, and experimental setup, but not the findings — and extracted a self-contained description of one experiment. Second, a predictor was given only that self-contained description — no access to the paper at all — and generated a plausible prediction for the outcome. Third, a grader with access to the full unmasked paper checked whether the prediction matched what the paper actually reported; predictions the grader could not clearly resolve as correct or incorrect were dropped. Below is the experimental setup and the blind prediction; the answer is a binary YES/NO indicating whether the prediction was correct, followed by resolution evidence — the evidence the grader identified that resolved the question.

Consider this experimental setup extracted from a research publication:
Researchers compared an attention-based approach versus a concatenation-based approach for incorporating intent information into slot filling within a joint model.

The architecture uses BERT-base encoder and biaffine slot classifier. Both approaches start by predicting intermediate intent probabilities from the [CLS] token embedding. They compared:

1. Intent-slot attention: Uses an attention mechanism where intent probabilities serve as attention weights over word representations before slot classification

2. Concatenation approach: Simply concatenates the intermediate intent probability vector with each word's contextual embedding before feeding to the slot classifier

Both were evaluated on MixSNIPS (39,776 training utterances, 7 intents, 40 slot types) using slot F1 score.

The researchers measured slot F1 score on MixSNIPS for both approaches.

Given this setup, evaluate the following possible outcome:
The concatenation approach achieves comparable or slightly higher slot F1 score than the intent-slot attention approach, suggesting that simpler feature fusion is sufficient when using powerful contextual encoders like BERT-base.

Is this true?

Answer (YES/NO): YES